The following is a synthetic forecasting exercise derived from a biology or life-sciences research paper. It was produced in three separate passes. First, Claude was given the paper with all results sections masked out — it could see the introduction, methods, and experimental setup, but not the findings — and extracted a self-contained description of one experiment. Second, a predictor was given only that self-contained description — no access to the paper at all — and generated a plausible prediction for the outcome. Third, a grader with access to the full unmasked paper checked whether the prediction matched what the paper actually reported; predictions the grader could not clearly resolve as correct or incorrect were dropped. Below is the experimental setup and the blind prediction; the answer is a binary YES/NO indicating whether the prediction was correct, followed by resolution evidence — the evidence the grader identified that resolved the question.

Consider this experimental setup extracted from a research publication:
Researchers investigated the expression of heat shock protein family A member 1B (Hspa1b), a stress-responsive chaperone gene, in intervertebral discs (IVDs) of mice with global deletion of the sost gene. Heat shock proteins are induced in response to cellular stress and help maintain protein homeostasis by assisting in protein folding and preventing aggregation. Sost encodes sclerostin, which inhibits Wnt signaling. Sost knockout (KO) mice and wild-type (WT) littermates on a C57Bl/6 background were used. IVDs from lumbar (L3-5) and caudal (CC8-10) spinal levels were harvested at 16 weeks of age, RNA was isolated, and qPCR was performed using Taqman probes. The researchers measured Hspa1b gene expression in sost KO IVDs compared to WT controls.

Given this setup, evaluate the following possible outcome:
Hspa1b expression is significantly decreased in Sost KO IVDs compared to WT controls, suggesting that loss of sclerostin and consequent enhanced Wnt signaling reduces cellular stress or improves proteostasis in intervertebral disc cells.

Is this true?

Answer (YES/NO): YES